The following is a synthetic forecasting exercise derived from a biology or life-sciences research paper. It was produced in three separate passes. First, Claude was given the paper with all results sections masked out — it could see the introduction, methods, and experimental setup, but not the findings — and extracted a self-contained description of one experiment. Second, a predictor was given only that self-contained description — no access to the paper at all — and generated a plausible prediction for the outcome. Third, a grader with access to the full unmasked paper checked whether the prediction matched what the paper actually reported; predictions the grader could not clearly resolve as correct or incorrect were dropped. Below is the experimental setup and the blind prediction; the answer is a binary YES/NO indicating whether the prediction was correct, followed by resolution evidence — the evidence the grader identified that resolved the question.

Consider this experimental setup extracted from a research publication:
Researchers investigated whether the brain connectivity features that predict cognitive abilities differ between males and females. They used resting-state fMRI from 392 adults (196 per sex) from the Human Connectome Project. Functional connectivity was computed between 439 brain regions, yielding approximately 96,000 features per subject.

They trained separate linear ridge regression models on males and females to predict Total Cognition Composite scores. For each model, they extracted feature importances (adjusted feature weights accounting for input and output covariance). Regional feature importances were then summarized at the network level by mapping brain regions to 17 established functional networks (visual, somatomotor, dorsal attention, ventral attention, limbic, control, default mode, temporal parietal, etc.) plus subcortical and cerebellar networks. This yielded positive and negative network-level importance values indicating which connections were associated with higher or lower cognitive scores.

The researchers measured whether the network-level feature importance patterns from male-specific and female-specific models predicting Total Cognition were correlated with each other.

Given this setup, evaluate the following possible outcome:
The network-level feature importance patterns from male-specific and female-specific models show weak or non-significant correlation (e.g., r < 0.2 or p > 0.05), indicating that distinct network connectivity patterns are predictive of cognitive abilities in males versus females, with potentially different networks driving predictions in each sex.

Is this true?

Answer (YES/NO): NO